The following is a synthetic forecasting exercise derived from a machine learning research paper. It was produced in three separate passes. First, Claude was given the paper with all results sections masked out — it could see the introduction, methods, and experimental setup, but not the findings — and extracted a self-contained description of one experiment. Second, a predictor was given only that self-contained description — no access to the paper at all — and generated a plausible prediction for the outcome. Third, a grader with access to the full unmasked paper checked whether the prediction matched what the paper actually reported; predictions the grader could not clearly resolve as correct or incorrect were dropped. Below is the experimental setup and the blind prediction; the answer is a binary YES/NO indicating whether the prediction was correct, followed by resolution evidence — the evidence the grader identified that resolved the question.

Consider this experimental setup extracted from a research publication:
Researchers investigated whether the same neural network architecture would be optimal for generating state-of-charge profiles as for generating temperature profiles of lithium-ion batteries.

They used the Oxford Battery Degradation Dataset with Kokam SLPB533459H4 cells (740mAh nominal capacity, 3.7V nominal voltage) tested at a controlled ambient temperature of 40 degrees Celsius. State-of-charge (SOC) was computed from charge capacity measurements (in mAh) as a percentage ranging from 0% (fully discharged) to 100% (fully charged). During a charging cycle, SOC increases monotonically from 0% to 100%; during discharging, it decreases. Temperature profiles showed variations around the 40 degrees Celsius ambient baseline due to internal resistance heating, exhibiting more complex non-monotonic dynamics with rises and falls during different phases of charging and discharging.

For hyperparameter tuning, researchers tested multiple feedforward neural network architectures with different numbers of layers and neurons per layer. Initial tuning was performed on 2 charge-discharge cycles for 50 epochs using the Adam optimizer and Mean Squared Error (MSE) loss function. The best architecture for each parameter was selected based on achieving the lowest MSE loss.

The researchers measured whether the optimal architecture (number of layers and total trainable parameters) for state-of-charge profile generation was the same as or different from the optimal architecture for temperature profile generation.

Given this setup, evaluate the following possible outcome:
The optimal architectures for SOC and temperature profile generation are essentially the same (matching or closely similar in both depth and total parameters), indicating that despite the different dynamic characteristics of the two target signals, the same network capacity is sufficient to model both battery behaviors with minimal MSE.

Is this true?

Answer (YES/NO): YES